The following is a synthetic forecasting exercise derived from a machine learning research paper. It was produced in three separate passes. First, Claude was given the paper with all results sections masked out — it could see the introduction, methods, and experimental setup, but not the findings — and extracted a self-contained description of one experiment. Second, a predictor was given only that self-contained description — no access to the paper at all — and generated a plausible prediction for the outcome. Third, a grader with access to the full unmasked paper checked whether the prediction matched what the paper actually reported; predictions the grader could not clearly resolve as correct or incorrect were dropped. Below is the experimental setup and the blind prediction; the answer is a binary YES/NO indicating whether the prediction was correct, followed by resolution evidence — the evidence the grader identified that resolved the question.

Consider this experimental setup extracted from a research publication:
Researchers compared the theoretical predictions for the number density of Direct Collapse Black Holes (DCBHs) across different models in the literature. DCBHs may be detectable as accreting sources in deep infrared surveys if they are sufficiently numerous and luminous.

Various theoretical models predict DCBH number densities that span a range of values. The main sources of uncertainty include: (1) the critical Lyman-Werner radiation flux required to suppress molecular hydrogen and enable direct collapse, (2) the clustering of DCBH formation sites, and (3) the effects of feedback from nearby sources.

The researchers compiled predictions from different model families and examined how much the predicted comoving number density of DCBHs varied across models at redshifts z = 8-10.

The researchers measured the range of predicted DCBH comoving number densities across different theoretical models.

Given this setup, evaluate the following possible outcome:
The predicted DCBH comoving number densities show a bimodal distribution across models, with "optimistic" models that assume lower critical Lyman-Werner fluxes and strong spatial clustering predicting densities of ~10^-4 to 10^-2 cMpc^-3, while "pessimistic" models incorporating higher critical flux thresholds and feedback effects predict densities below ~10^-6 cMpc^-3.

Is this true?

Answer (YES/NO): NO